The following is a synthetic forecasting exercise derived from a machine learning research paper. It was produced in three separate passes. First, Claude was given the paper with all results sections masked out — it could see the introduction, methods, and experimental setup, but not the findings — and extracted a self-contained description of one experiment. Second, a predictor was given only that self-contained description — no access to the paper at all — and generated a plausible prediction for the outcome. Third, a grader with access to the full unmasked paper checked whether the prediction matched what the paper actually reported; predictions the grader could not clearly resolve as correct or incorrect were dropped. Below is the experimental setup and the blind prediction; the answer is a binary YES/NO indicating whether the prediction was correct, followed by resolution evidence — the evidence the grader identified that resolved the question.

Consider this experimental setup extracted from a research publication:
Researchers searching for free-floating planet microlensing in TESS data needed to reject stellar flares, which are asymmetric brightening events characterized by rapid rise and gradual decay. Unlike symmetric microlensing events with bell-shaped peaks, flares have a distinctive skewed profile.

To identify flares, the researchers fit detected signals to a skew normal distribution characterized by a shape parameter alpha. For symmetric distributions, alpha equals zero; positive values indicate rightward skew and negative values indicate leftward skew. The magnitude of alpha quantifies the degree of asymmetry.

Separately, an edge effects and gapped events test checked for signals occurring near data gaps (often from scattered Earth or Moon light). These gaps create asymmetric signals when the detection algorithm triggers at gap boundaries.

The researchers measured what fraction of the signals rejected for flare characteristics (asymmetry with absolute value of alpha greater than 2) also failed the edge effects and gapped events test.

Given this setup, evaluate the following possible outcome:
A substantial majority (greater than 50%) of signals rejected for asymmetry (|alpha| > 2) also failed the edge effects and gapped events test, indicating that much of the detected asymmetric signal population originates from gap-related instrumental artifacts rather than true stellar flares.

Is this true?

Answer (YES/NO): NO